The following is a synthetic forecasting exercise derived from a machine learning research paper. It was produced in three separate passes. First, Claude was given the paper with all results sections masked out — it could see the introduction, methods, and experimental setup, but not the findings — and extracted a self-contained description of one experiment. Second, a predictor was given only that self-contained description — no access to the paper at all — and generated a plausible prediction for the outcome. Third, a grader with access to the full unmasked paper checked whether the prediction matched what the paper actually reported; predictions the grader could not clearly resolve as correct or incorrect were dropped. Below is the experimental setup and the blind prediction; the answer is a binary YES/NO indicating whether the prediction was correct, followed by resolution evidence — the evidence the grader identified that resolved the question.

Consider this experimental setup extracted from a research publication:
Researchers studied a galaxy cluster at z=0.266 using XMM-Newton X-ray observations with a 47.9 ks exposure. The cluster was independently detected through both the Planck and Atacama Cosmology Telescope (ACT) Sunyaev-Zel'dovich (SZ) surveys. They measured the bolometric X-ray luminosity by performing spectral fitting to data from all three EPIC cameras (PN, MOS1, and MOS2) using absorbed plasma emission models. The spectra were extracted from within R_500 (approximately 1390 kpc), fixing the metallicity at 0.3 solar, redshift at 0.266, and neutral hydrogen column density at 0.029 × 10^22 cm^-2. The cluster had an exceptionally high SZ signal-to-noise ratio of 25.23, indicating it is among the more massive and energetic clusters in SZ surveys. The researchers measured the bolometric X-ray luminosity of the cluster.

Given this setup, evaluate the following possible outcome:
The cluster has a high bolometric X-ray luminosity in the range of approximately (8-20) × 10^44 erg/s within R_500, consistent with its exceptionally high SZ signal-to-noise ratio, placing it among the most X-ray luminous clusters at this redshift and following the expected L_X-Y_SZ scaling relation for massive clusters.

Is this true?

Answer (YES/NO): YES